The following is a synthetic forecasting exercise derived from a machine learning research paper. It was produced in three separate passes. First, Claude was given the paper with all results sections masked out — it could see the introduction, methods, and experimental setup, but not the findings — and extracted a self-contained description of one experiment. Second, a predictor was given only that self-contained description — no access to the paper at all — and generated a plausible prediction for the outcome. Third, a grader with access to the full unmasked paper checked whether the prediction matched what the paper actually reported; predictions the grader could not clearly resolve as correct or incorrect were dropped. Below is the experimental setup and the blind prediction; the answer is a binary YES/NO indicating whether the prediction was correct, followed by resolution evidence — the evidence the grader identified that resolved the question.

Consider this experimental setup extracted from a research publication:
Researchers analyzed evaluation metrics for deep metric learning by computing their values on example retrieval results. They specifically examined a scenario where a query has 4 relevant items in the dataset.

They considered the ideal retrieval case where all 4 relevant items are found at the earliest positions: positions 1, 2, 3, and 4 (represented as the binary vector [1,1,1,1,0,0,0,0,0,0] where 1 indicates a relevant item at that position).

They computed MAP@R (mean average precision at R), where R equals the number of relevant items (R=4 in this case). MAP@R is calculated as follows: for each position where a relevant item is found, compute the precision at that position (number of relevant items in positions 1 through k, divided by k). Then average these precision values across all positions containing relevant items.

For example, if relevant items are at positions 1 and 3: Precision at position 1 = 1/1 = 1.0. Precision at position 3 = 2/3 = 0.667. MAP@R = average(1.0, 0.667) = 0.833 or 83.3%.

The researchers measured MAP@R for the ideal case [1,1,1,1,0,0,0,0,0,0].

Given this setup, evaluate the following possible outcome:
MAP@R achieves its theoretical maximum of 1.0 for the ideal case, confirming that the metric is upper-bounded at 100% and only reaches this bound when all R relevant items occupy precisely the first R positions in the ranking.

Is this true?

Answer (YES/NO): YES